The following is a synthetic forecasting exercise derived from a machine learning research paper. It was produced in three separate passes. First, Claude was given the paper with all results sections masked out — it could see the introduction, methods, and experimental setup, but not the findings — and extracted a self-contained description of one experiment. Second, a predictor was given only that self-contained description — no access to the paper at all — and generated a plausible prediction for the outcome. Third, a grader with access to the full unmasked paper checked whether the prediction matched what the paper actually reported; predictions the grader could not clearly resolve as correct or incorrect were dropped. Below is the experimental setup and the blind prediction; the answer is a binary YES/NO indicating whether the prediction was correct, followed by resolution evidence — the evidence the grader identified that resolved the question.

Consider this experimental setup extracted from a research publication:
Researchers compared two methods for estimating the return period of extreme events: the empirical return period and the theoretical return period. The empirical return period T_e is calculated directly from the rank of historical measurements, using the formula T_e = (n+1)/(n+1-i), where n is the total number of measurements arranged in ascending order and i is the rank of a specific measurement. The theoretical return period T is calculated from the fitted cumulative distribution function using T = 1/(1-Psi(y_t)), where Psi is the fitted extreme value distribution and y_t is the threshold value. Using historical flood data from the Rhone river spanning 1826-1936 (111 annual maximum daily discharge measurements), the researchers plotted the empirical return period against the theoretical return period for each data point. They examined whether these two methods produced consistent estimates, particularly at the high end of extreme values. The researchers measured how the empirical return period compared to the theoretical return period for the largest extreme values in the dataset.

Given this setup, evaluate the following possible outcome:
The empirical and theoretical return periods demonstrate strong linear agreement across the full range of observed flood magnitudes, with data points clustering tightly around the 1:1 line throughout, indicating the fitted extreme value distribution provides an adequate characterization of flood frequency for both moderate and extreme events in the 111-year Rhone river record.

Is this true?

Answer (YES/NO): NO